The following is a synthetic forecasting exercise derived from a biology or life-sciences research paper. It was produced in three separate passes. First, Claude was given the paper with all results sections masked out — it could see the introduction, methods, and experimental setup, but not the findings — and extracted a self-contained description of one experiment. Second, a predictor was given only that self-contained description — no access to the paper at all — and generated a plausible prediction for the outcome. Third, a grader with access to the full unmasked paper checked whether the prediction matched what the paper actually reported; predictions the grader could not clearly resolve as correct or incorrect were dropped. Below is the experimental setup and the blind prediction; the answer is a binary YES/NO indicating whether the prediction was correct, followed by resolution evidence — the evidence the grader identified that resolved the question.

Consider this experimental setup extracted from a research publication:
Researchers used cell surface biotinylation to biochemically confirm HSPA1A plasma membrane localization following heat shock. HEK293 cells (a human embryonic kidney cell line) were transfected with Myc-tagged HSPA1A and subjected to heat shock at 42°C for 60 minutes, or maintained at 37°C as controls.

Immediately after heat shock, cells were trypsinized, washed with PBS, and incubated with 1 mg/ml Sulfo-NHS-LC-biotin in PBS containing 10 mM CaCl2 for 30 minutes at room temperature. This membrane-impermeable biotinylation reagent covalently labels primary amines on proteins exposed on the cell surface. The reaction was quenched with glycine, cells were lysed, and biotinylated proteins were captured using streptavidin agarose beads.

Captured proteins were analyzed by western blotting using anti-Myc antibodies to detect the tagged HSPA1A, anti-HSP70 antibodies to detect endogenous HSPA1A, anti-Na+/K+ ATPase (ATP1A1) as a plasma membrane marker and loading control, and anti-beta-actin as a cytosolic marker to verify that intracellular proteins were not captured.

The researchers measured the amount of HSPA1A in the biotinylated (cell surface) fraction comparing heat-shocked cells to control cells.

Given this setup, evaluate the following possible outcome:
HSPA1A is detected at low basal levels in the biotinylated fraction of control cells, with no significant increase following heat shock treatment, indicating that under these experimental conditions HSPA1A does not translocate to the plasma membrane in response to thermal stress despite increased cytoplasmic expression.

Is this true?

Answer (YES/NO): NO